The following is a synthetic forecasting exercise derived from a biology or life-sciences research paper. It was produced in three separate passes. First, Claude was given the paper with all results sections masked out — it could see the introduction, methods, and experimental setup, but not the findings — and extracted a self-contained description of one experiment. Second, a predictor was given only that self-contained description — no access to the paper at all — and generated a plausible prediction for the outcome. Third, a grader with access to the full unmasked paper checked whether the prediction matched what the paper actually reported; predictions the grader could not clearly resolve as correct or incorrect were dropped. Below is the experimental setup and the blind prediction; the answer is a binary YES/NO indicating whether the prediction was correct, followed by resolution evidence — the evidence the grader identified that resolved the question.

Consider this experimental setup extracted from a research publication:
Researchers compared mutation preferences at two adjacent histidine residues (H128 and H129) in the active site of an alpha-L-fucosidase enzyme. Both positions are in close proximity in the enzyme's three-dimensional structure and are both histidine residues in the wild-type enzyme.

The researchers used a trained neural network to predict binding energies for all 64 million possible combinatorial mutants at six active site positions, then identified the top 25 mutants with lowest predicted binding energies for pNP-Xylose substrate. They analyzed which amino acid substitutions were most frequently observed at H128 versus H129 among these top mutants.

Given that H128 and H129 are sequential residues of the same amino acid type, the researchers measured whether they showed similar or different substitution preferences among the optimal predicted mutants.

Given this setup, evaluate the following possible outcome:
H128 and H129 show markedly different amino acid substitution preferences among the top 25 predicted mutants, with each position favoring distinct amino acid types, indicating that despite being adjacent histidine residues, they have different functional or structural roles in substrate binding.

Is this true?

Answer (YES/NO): YES